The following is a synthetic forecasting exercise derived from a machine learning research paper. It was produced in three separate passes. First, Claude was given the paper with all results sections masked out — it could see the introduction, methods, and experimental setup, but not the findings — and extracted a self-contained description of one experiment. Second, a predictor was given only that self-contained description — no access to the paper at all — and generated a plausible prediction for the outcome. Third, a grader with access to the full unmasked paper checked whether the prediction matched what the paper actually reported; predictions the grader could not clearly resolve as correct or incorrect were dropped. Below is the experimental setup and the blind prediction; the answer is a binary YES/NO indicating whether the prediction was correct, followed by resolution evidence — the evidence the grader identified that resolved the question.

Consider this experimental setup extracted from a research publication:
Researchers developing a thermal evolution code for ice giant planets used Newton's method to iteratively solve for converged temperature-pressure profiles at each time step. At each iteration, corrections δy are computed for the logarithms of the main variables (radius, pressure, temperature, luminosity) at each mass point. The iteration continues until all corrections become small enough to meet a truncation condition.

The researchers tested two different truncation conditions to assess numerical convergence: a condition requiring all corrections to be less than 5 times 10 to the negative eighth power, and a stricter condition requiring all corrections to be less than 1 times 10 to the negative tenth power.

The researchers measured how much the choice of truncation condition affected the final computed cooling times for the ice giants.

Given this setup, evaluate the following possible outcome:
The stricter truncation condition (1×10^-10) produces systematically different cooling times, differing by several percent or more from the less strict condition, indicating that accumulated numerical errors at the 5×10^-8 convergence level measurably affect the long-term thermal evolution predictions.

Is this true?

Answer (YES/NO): NO